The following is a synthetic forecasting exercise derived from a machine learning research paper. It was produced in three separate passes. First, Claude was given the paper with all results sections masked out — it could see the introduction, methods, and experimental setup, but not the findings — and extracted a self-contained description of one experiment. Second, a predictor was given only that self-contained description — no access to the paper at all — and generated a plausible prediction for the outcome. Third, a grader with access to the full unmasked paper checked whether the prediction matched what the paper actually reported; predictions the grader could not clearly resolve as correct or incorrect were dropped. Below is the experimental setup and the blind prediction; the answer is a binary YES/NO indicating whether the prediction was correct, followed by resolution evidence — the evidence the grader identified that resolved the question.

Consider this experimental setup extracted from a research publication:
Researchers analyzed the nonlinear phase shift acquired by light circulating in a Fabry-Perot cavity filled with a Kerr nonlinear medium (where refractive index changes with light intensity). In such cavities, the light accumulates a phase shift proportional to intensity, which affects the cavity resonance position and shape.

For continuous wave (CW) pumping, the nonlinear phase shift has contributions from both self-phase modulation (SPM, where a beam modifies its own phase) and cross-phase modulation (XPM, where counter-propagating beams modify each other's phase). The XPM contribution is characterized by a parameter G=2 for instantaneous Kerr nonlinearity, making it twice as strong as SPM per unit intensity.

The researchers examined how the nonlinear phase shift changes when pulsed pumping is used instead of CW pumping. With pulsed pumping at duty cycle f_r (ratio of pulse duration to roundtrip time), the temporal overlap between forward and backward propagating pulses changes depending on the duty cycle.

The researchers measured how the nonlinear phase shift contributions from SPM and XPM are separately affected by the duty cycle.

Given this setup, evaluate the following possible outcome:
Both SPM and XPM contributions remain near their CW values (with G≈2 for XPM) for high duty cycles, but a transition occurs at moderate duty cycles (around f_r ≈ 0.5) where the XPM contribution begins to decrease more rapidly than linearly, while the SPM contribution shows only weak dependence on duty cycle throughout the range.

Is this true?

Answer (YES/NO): NO